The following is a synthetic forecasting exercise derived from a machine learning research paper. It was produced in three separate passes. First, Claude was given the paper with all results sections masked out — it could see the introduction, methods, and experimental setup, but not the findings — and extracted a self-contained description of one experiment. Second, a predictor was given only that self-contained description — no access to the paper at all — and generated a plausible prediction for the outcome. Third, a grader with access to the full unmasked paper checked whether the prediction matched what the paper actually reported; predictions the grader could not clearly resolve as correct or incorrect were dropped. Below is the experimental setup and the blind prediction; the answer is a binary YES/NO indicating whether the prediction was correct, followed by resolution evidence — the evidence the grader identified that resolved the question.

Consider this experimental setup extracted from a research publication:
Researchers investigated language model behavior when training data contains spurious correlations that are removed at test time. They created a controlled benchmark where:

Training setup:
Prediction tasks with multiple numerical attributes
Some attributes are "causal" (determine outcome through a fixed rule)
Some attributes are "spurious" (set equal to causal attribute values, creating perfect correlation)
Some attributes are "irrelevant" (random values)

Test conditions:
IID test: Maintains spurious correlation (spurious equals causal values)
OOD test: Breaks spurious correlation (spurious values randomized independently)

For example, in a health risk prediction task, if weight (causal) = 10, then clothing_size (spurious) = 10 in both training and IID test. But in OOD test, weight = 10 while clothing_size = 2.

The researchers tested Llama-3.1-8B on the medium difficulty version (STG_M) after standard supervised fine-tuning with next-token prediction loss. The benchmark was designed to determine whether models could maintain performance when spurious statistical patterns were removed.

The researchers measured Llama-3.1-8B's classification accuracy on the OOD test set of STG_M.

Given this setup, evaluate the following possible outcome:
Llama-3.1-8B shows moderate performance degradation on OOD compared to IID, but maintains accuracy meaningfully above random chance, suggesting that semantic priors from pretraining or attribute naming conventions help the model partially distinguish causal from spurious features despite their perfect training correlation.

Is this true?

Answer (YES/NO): YES